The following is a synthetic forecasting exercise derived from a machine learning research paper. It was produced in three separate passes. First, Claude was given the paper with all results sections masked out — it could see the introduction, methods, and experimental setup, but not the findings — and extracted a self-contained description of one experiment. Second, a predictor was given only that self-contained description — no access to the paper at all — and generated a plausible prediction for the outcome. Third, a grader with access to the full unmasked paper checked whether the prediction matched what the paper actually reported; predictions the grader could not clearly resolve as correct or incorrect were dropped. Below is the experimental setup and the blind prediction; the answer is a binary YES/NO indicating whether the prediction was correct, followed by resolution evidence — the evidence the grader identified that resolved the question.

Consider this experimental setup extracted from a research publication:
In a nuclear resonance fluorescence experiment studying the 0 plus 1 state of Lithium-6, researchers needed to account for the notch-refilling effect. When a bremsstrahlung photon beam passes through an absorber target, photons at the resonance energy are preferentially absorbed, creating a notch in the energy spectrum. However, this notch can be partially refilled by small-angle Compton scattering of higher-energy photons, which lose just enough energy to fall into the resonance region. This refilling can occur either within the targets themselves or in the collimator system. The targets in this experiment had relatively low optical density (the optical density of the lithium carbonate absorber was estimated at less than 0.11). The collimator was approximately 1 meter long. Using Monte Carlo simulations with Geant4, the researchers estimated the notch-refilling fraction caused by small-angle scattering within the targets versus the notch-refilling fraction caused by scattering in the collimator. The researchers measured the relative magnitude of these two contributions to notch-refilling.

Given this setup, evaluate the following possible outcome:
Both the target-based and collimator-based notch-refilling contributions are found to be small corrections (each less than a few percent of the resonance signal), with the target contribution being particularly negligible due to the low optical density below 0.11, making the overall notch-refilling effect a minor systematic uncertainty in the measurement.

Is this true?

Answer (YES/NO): NO